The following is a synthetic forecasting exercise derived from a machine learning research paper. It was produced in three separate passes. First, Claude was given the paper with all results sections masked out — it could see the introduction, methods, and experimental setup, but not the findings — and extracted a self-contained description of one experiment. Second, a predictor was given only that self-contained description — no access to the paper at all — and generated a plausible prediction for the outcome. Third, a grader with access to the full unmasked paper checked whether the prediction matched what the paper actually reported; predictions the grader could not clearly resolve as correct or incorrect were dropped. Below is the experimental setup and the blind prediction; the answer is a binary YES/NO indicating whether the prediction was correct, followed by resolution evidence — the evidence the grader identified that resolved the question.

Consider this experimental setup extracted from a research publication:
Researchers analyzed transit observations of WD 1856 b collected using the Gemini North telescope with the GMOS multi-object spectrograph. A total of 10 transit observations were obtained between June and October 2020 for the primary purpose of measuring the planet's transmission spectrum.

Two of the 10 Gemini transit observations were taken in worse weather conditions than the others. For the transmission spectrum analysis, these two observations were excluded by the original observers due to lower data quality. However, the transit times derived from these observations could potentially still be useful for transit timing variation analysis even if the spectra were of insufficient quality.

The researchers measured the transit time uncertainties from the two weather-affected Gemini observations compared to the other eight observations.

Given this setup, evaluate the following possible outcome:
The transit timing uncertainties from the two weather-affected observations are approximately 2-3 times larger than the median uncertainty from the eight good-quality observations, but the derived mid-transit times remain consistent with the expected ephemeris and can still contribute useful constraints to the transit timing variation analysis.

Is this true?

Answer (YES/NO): NO